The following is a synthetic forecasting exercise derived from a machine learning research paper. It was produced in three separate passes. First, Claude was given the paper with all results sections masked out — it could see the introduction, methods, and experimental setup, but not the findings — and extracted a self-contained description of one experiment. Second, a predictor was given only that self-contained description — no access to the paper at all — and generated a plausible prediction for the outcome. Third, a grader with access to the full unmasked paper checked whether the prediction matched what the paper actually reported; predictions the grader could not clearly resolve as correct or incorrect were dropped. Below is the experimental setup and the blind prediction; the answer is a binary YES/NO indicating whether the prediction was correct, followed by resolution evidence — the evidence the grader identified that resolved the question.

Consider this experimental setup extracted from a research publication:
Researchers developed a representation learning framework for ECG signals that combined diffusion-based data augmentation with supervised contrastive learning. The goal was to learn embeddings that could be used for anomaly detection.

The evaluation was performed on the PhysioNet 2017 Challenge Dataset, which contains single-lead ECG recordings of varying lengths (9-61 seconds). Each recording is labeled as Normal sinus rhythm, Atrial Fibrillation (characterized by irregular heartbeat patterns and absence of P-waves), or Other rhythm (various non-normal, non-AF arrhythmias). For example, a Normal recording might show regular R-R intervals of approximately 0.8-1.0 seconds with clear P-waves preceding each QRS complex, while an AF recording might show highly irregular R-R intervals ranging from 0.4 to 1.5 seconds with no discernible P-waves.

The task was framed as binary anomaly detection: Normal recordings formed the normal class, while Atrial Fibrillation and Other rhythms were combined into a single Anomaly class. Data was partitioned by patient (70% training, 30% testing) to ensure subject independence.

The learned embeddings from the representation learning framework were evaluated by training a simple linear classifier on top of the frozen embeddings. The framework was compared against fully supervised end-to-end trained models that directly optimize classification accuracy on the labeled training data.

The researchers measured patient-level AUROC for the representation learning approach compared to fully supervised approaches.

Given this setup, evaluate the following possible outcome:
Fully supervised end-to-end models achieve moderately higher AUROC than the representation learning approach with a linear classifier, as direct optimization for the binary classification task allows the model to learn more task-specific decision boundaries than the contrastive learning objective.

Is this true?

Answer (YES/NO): YES